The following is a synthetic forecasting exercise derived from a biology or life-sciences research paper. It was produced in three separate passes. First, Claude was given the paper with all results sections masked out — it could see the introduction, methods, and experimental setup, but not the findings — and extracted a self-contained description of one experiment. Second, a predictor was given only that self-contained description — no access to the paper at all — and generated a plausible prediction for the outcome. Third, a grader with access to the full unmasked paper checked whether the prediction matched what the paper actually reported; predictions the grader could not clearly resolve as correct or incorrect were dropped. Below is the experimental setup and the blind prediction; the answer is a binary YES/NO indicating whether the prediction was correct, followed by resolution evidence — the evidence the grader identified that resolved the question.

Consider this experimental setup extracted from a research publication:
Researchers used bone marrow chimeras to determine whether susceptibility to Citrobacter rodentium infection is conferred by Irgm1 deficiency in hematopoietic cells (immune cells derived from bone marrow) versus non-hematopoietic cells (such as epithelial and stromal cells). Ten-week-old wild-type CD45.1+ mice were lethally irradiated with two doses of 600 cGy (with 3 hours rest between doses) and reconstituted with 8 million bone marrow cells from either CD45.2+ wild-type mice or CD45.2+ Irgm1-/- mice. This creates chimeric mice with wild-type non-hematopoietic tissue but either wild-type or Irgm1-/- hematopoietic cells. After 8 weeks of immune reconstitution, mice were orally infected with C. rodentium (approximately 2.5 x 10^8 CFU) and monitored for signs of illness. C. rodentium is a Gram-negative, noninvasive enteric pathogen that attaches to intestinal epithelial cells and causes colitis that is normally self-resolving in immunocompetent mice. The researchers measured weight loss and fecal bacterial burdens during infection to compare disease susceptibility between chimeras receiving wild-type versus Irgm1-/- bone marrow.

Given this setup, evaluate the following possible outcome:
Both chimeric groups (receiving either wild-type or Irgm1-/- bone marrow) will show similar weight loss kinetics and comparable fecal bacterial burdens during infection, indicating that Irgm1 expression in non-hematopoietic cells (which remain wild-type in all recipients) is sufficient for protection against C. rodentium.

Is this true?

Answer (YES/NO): NO